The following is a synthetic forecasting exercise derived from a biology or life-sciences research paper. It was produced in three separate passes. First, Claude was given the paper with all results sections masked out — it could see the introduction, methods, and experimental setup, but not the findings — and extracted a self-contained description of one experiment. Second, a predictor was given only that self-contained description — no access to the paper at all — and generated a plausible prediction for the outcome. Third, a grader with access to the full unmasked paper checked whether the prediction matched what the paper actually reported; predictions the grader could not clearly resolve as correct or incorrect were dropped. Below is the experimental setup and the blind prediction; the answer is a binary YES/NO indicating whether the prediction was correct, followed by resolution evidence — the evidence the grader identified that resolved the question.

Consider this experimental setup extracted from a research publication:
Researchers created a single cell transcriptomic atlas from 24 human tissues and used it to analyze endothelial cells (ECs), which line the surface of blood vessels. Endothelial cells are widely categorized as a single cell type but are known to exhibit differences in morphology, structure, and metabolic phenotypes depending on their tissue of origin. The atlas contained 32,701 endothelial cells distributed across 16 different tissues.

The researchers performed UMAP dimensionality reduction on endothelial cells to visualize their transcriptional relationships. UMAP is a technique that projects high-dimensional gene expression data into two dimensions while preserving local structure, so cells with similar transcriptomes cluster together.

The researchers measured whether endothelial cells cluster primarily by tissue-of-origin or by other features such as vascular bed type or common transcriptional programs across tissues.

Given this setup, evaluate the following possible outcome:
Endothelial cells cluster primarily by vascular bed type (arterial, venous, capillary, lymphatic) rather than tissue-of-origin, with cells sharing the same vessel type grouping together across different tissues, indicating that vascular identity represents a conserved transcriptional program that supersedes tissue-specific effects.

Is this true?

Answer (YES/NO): NO